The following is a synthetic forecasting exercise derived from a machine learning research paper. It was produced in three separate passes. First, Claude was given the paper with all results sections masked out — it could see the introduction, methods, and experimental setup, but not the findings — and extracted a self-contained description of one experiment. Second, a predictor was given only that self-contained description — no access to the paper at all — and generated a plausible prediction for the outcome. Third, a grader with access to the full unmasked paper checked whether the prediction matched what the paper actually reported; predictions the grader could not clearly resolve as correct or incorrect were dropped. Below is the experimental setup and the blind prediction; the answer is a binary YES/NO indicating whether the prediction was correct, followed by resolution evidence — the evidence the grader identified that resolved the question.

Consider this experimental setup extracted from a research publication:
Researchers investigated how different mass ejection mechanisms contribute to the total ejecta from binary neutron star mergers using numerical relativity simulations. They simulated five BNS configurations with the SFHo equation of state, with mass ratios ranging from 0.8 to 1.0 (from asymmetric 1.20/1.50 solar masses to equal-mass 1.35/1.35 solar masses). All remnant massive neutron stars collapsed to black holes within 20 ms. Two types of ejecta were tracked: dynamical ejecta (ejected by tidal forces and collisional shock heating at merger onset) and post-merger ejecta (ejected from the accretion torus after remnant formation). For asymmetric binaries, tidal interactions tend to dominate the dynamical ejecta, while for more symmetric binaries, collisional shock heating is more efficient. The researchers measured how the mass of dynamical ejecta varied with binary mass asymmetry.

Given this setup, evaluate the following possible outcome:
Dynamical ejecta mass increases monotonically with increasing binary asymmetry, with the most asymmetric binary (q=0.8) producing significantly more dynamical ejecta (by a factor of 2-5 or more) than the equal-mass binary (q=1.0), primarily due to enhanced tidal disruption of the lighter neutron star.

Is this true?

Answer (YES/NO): NO